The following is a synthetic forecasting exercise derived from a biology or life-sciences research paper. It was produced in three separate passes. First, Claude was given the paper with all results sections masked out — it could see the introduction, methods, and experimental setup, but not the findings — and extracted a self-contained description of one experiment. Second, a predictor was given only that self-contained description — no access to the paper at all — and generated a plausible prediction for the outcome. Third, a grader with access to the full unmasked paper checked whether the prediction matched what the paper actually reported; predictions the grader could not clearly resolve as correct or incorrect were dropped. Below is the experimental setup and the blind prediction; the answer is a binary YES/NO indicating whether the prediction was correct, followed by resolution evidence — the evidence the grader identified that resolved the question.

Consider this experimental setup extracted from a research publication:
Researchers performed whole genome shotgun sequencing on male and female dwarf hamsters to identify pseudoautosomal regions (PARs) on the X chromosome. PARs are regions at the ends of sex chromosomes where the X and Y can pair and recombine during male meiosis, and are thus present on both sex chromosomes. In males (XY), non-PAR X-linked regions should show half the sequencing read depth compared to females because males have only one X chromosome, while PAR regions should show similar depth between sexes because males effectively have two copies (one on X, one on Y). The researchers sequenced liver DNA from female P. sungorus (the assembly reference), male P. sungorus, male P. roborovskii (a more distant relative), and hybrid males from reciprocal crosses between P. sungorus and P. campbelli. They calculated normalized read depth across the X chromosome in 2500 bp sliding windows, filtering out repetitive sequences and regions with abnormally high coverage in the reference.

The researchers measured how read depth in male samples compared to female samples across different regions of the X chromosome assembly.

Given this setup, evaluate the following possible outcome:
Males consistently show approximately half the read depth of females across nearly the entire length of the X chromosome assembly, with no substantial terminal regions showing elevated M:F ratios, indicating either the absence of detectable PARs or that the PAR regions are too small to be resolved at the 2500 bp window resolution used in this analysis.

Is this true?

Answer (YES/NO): NO